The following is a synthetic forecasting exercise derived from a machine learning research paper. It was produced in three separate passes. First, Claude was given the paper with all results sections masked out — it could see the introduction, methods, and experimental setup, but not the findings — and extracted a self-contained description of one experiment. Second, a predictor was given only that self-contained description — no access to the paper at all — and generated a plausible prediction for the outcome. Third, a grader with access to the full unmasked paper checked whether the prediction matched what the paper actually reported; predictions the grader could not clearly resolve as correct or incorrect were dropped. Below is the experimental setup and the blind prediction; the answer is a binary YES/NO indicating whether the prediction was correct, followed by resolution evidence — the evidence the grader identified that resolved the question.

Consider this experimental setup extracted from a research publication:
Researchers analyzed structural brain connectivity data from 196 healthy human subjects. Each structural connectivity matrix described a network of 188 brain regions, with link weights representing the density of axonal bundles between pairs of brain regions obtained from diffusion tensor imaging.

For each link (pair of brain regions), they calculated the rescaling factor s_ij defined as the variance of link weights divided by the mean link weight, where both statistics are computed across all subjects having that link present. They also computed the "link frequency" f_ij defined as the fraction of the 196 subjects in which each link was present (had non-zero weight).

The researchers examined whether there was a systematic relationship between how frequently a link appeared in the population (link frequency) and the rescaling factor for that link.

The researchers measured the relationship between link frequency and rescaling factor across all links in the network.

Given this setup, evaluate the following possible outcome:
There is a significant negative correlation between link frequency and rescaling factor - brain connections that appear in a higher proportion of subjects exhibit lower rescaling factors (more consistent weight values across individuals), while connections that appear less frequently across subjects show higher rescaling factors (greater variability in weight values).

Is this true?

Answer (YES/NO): NO